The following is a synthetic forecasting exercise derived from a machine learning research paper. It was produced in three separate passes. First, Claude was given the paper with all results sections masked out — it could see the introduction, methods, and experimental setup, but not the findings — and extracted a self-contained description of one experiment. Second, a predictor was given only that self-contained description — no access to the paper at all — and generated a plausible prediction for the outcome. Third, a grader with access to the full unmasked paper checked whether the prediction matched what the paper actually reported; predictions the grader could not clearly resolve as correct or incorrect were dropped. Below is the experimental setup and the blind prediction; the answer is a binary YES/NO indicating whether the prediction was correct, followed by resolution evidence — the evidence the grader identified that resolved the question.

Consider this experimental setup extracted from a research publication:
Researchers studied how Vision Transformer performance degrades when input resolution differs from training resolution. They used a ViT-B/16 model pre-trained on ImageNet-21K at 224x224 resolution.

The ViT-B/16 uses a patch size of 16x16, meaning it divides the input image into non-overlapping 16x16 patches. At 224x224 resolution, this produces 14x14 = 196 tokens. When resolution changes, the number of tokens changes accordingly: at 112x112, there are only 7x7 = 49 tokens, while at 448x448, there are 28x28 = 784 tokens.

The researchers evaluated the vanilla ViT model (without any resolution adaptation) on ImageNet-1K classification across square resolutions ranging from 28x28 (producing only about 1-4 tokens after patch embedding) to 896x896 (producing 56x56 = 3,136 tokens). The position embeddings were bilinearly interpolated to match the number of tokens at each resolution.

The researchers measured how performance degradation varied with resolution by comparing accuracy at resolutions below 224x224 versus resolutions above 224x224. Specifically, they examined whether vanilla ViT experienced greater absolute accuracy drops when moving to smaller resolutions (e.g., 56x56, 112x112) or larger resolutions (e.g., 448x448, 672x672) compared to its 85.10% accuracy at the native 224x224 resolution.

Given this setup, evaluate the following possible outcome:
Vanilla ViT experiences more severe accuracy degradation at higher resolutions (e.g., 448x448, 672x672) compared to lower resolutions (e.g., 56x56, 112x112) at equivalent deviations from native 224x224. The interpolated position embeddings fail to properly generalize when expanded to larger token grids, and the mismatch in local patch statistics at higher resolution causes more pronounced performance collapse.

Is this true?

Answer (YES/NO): YES